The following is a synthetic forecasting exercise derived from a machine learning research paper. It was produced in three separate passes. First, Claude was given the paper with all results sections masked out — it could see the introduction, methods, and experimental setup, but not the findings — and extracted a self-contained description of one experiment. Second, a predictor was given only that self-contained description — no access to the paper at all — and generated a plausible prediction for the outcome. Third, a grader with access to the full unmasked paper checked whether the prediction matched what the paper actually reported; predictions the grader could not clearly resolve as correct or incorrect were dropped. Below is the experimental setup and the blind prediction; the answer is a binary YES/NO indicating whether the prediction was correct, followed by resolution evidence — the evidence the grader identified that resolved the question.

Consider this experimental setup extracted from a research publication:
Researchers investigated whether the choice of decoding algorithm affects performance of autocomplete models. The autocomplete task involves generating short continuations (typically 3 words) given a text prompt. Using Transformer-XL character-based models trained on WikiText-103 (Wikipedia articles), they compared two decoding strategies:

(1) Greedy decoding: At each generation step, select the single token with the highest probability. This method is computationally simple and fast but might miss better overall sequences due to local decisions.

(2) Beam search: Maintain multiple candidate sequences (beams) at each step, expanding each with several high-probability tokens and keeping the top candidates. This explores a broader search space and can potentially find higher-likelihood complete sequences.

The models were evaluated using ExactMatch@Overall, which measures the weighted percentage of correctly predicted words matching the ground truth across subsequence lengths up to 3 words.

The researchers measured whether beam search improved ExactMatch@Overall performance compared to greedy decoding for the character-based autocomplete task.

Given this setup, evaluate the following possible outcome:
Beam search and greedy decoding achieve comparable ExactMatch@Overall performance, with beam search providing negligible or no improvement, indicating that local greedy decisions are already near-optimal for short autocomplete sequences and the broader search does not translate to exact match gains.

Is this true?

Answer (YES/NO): NO